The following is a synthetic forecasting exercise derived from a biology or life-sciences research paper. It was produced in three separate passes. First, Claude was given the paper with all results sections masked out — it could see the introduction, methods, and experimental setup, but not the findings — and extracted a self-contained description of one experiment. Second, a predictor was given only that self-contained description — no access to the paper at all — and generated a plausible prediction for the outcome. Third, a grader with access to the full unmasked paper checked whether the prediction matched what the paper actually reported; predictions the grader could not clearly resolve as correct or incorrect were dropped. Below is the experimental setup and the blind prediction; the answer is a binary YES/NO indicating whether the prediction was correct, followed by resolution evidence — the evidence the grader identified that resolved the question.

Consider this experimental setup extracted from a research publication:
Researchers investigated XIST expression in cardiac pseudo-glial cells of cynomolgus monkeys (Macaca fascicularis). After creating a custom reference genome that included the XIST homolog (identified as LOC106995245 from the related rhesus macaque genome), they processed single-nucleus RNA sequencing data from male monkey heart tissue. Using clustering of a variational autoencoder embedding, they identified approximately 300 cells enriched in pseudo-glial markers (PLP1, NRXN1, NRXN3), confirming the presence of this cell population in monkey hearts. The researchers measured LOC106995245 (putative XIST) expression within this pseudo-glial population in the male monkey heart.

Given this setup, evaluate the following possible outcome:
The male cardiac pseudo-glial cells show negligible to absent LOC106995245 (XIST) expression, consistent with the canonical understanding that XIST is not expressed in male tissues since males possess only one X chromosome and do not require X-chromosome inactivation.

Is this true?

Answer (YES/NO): YES